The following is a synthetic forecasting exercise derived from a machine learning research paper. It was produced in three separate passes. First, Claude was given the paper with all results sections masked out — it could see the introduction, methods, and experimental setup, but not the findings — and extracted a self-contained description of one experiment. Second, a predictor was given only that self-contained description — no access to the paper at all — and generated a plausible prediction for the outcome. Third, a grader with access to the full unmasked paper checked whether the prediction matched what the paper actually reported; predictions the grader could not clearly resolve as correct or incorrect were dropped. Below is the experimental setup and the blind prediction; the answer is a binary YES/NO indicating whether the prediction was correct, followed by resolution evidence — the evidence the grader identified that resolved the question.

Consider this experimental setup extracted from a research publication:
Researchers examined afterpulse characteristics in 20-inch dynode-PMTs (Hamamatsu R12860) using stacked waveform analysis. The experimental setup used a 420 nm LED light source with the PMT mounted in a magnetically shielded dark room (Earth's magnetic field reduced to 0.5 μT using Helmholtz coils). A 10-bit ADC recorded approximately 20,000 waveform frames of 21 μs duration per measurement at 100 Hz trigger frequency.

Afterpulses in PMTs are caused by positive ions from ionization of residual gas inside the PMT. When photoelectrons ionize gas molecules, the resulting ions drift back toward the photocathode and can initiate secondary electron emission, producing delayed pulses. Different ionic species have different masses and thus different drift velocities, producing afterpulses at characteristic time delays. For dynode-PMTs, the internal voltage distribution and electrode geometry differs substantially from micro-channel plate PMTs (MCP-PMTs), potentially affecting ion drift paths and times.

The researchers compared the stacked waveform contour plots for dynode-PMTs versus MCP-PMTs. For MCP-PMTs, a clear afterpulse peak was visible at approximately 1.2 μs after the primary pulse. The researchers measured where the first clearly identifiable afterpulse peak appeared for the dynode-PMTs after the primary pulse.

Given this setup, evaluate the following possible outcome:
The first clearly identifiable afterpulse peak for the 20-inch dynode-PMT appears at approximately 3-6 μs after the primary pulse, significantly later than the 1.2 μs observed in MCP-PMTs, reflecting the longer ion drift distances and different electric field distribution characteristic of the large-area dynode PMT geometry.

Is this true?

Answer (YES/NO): YES